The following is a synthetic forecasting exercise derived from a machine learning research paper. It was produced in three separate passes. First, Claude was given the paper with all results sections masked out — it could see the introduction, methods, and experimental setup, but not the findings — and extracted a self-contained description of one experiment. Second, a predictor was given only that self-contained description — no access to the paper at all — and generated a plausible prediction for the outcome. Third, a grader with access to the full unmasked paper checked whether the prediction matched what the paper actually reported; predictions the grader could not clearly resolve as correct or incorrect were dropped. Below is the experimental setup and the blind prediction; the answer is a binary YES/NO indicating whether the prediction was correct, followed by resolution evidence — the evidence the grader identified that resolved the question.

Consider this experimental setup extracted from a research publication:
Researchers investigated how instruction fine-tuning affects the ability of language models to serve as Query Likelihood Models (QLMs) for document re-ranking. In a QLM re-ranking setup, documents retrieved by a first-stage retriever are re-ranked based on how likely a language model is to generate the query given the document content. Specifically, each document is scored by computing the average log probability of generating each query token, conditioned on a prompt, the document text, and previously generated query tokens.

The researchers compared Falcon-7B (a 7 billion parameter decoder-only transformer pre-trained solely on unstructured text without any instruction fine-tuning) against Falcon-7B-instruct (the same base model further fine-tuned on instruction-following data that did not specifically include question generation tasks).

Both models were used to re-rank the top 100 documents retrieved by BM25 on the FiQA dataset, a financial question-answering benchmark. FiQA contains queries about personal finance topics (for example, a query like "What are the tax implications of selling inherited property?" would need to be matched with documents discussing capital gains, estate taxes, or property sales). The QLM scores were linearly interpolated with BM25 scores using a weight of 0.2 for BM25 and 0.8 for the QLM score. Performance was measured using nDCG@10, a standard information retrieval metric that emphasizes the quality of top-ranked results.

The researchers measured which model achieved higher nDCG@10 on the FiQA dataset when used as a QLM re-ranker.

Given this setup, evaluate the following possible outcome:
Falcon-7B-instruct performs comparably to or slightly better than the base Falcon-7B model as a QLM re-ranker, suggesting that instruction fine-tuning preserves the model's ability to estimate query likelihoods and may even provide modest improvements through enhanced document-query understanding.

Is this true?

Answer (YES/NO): NO